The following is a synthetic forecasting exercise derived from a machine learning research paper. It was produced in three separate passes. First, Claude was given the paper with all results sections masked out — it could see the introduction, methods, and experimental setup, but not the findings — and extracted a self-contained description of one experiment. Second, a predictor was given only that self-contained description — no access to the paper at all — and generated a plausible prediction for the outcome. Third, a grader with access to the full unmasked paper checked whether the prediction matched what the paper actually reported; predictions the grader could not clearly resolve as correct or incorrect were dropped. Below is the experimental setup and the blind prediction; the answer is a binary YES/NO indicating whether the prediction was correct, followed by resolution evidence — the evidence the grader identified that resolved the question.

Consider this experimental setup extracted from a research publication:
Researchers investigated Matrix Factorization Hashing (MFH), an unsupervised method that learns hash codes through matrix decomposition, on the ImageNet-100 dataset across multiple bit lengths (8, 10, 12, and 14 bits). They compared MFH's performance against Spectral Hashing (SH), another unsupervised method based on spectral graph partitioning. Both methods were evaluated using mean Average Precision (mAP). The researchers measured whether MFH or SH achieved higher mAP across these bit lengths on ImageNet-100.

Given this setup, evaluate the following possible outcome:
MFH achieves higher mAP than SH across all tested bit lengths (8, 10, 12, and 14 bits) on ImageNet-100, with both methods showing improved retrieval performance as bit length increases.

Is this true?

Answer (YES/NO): NO